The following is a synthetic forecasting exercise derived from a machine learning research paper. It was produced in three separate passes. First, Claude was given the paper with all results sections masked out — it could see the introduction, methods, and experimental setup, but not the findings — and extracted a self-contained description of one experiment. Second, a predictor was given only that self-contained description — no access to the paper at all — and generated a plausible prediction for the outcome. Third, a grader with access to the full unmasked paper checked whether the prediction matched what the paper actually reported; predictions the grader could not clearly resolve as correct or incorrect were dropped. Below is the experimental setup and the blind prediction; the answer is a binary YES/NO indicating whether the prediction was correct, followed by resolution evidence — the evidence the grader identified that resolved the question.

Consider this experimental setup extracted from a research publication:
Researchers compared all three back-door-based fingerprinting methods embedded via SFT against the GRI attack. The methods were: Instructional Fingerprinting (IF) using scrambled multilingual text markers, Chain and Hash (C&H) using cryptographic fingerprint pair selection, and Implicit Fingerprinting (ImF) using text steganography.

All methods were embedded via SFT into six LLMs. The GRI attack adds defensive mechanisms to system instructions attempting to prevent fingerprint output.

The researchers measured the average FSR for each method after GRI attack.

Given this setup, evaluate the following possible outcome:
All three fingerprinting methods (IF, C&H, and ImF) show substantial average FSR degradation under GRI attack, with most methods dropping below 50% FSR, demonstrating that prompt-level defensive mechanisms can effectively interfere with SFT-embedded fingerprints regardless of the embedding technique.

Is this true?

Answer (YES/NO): NO